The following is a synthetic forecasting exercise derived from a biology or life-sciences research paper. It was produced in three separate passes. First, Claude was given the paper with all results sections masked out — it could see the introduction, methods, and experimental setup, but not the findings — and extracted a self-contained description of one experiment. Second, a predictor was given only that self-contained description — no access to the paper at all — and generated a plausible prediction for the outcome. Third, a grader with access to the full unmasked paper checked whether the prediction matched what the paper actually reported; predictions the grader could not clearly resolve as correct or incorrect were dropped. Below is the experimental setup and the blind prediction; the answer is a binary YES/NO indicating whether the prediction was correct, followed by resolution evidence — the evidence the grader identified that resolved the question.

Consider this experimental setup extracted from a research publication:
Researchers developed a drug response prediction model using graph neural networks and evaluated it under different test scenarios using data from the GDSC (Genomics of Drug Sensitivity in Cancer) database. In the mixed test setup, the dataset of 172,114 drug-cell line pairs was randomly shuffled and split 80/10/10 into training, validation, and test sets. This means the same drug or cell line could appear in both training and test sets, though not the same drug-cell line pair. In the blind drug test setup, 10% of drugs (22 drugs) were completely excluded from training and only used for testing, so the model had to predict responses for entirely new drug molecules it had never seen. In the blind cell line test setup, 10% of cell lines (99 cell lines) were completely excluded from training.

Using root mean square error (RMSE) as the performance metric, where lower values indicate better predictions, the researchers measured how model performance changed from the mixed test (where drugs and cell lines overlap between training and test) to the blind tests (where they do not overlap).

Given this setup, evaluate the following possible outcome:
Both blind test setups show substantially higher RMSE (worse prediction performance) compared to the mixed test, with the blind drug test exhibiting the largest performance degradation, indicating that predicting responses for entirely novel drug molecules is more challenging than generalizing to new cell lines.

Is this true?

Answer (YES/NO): YES